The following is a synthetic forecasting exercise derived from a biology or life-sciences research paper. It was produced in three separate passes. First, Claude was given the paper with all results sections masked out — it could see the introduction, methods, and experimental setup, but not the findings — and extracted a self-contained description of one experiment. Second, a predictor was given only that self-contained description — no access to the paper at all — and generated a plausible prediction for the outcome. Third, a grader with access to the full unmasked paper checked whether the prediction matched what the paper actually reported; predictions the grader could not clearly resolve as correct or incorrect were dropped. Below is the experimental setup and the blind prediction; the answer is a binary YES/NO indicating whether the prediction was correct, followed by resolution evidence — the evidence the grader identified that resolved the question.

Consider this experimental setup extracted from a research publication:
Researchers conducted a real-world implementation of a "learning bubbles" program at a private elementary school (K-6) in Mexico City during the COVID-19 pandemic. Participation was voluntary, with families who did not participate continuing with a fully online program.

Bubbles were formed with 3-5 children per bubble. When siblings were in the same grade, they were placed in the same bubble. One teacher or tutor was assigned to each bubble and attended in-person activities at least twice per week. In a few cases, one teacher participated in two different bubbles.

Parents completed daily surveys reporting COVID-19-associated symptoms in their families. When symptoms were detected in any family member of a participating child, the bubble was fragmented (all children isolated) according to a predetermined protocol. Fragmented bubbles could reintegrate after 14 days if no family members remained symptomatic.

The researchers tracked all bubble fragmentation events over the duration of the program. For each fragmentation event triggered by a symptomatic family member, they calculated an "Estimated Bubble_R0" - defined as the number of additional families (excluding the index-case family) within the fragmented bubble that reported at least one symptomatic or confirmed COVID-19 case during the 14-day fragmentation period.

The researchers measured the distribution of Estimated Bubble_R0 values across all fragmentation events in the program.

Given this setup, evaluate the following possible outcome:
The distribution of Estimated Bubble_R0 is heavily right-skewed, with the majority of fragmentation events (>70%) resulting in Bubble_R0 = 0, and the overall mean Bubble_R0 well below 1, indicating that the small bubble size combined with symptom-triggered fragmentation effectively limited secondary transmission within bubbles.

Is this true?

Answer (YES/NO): NO